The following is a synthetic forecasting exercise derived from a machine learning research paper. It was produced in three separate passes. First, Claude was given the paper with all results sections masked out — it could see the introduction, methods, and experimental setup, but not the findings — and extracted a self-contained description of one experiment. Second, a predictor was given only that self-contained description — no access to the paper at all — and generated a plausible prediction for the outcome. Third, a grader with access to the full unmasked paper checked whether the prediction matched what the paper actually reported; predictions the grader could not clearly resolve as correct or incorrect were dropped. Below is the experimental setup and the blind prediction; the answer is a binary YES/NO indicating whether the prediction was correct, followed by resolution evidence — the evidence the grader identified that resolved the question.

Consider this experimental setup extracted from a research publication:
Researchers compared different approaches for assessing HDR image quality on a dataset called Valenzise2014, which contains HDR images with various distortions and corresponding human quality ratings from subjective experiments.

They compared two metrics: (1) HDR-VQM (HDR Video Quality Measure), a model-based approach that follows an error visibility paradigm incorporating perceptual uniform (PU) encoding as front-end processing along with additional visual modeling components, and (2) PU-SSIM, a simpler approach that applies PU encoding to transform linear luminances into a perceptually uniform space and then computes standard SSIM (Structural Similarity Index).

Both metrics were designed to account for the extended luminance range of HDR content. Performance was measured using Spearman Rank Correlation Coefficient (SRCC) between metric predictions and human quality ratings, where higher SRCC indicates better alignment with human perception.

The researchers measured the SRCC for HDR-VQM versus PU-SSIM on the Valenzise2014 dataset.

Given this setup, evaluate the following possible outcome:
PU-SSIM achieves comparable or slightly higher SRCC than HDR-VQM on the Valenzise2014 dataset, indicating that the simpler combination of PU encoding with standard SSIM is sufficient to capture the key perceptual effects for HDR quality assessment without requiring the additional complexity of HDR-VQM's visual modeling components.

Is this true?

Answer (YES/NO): NO